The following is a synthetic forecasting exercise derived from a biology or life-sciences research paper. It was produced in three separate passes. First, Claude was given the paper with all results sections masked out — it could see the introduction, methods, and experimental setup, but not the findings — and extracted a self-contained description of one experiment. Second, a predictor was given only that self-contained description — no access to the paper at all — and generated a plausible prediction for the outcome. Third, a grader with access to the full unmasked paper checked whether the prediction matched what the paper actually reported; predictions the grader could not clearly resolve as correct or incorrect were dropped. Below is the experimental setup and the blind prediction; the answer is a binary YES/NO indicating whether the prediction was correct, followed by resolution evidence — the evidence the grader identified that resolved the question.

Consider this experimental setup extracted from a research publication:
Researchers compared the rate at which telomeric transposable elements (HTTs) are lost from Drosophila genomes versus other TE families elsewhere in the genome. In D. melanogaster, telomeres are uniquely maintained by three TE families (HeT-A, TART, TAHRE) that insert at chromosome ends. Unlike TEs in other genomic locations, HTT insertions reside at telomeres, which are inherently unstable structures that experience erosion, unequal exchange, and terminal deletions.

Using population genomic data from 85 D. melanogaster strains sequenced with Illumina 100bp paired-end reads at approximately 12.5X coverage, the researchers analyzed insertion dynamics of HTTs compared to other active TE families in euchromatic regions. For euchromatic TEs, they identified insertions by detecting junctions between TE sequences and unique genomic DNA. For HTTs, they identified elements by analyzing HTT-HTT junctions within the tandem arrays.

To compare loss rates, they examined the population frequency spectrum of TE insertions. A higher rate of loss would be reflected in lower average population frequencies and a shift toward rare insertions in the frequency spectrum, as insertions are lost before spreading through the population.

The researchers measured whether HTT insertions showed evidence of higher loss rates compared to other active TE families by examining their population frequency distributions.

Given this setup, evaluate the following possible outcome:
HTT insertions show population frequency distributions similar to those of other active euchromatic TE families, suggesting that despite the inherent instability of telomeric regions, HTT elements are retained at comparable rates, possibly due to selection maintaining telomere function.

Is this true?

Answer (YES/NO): NO